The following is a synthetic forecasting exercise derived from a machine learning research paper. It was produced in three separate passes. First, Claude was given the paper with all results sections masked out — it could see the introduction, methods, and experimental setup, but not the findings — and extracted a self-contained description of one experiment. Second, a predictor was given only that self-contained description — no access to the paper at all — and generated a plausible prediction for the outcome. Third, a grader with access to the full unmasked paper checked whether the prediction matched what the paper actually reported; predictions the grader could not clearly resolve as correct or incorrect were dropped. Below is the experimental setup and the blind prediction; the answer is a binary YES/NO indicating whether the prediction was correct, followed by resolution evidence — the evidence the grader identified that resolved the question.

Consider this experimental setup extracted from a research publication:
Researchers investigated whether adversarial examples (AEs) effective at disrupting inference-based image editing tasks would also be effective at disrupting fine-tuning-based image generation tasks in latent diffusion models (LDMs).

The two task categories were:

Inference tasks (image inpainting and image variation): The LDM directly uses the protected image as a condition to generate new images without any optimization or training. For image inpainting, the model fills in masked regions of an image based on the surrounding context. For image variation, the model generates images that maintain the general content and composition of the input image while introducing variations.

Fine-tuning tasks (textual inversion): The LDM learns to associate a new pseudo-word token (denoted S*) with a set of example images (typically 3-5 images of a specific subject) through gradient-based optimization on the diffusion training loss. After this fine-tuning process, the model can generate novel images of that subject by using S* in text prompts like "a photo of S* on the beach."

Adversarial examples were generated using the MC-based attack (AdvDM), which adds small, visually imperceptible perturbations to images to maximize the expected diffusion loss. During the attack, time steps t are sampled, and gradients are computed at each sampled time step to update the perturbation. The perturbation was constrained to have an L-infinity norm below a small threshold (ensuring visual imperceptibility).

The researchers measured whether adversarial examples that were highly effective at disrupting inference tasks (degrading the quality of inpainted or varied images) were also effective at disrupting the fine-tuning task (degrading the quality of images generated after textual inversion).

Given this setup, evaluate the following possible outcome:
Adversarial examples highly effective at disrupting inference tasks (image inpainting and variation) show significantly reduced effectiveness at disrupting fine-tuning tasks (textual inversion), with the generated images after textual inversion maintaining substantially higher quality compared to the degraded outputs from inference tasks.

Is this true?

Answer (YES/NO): YES